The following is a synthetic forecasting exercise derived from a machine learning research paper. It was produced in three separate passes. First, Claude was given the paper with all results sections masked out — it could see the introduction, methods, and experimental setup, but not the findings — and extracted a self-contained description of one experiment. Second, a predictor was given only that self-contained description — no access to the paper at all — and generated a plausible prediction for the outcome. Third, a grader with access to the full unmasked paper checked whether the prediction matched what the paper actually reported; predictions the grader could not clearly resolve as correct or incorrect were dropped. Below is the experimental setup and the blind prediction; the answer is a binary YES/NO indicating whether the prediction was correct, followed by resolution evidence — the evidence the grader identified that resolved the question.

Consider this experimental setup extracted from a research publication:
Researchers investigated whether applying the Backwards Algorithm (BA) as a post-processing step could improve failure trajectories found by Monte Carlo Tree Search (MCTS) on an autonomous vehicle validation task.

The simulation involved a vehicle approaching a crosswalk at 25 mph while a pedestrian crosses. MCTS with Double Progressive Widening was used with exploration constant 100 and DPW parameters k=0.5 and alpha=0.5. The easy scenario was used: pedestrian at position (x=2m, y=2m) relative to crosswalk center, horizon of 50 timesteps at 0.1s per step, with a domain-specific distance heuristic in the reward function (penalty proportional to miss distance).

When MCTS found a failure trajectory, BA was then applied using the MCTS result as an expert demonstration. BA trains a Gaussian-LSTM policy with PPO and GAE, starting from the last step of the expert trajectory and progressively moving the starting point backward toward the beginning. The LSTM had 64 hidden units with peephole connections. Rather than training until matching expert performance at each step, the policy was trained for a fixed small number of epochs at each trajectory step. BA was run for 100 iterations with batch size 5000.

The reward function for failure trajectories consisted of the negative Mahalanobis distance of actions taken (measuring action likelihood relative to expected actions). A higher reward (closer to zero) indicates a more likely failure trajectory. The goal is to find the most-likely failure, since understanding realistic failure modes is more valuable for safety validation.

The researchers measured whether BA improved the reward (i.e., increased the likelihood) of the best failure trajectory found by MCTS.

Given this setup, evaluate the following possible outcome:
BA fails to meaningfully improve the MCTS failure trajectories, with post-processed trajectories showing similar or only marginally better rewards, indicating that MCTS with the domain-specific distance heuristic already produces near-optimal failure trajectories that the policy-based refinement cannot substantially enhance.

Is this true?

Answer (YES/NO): NO